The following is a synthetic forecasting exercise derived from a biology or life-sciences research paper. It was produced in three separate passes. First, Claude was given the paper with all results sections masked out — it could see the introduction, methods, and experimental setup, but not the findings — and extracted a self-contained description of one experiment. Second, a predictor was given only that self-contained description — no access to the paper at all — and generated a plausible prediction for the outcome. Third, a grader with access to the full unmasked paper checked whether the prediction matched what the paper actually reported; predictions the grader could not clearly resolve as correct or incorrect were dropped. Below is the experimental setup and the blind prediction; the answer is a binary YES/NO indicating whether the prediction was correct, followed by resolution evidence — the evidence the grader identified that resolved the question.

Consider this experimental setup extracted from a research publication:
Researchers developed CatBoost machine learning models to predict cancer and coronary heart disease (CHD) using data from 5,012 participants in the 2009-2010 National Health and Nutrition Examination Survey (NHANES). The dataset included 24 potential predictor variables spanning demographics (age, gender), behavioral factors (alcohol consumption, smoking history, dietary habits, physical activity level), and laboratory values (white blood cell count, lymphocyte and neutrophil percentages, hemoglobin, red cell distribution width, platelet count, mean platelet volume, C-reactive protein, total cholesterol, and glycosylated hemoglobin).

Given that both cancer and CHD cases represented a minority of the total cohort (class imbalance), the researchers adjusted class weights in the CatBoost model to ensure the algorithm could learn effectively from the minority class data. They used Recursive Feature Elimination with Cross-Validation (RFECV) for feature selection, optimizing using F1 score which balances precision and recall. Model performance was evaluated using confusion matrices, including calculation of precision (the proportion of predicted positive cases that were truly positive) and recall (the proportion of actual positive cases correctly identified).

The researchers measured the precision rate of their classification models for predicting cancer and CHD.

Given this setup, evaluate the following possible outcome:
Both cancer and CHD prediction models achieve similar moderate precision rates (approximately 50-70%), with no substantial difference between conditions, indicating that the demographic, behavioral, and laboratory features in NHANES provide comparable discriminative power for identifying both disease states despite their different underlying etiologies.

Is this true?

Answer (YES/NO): NO